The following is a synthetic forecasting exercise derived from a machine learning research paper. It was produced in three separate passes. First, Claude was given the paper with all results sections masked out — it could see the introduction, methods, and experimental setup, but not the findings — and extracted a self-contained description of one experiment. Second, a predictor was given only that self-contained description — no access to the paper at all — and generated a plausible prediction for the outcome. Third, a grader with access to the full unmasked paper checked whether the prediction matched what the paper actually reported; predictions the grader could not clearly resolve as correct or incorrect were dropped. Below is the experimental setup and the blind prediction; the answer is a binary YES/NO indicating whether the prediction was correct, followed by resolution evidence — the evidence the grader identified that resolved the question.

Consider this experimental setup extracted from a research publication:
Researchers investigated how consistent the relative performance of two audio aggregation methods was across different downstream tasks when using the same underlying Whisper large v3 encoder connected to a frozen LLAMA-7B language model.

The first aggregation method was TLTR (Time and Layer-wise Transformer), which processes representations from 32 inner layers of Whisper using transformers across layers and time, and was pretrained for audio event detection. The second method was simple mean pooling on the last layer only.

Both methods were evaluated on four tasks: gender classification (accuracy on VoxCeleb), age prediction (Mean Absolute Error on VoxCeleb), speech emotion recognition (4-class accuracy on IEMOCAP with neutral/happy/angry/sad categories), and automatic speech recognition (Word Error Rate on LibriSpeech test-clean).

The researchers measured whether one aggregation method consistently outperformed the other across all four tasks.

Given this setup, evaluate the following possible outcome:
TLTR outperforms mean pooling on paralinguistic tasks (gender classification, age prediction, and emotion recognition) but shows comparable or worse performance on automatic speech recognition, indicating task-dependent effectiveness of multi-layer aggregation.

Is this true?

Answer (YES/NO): NO